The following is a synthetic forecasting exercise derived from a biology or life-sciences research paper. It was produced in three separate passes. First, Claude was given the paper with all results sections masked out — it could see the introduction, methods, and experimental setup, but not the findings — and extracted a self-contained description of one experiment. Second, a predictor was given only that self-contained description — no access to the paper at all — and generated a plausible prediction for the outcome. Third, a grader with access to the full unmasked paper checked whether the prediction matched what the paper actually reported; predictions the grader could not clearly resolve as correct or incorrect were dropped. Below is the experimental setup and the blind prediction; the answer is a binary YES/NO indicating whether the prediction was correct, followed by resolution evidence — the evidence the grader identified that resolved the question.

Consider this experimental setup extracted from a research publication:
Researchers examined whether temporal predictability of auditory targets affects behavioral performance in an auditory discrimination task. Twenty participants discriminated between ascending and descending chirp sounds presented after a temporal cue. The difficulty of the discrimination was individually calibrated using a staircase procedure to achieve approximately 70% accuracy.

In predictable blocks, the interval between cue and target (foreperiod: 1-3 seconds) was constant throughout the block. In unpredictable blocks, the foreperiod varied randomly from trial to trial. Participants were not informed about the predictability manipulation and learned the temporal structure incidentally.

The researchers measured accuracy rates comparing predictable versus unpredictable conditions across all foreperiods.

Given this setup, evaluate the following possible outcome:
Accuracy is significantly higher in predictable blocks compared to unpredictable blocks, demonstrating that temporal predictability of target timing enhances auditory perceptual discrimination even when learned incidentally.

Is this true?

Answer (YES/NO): NO